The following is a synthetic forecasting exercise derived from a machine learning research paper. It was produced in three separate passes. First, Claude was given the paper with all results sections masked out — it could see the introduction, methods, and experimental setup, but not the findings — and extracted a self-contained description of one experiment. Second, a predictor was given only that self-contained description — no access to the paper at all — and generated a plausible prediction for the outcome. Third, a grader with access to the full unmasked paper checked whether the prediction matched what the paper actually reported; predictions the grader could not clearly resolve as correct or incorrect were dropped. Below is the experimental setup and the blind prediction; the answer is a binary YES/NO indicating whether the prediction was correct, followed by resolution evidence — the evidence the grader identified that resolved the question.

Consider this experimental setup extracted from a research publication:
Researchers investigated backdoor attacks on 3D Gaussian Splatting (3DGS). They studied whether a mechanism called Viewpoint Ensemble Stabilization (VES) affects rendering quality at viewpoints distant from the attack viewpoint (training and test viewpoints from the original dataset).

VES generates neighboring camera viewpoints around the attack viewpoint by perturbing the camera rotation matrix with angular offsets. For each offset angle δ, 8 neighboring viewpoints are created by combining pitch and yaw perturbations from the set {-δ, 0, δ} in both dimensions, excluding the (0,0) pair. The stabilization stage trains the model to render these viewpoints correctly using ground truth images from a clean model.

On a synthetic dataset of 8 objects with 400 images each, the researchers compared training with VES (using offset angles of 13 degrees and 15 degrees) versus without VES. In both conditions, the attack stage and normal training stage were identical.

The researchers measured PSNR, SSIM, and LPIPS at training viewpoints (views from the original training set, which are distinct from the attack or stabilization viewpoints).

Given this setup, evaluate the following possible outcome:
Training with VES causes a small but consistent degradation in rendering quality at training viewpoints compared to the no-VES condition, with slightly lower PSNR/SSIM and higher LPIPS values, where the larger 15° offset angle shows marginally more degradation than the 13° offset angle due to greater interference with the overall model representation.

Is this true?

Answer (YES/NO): NO